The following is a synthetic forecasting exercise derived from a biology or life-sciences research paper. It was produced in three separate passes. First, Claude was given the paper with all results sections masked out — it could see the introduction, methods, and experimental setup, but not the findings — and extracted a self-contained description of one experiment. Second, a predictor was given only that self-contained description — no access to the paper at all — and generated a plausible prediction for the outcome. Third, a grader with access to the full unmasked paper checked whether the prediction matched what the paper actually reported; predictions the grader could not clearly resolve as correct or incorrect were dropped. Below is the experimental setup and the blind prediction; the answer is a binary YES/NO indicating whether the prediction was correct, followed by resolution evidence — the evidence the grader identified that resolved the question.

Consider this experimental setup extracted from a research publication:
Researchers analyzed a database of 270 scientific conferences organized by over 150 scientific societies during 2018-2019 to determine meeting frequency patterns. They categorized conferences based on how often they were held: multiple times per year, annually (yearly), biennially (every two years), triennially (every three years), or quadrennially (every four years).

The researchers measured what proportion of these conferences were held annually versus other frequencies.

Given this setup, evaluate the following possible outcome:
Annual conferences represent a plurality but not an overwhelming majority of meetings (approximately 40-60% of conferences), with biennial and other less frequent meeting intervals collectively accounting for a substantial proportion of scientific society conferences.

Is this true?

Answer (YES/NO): NO